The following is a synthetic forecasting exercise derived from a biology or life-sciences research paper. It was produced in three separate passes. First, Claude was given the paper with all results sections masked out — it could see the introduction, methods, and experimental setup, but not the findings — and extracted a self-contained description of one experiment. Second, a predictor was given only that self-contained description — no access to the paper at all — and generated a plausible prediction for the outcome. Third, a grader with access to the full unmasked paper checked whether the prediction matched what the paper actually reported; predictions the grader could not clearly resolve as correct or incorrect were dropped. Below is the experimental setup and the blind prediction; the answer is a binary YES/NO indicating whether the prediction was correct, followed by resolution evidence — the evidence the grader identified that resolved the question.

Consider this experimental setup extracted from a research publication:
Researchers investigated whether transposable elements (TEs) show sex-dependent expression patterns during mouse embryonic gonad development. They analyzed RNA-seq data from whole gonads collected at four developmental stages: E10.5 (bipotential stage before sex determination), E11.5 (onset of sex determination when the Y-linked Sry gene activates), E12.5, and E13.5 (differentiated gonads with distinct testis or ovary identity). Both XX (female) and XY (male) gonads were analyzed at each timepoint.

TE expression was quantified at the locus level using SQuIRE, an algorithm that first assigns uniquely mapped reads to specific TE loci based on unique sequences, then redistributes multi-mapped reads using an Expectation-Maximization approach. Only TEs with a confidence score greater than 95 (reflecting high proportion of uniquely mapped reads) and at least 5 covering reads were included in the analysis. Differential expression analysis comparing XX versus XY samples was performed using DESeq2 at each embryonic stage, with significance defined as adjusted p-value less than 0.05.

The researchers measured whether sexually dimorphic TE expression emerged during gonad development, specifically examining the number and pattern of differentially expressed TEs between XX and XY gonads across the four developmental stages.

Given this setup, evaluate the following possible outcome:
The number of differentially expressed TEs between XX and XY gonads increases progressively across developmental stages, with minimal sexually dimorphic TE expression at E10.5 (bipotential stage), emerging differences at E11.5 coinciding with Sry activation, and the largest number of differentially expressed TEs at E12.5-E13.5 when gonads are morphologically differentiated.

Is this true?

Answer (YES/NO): NO